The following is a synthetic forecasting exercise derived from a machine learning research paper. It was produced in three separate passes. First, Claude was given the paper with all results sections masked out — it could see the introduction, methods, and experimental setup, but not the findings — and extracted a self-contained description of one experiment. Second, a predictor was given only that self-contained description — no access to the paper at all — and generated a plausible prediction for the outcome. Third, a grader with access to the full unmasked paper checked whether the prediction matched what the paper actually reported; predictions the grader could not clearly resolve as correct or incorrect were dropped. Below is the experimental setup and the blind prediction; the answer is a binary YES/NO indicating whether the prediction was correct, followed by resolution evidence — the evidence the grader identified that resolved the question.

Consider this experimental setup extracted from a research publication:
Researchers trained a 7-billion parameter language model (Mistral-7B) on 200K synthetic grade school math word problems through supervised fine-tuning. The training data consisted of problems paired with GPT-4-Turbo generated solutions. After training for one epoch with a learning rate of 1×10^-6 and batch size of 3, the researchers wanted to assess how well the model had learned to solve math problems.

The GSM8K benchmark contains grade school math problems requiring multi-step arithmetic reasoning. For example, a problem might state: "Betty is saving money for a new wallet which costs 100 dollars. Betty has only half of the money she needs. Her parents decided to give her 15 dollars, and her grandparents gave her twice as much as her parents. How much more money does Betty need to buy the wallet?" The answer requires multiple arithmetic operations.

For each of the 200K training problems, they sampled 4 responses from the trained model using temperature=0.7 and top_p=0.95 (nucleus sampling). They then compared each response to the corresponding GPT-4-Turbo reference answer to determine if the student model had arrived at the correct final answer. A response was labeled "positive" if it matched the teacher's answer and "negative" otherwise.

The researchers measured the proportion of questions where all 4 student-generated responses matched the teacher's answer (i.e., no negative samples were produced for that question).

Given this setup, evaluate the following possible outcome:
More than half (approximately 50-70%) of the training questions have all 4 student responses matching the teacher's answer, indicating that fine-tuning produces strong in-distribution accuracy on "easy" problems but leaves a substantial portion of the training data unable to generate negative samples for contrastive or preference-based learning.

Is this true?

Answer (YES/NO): NO